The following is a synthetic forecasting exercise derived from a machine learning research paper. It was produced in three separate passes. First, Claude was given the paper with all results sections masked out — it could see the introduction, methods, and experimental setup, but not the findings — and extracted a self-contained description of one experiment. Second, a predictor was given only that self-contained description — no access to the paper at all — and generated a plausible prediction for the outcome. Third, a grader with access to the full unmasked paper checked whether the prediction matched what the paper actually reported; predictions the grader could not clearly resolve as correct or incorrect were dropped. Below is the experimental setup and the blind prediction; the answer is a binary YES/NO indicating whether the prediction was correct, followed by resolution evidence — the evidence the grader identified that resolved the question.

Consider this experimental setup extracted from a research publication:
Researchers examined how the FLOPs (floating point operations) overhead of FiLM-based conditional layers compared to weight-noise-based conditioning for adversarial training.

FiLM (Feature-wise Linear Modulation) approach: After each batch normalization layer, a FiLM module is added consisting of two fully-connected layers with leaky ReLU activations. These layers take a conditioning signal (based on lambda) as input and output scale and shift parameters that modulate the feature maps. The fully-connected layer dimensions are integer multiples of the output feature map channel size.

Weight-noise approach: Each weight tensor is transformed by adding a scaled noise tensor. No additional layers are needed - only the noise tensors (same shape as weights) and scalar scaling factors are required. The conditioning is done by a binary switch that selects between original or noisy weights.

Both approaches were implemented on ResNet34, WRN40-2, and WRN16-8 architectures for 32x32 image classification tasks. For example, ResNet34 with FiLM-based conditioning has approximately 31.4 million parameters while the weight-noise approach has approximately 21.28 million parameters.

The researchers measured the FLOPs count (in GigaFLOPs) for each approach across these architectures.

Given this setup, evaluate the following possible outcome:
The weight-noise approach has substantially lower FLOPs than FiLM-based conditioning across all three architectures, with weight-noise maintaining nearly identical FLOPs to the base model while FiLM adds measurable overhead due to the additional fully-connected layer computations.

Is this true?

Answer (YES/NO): NO